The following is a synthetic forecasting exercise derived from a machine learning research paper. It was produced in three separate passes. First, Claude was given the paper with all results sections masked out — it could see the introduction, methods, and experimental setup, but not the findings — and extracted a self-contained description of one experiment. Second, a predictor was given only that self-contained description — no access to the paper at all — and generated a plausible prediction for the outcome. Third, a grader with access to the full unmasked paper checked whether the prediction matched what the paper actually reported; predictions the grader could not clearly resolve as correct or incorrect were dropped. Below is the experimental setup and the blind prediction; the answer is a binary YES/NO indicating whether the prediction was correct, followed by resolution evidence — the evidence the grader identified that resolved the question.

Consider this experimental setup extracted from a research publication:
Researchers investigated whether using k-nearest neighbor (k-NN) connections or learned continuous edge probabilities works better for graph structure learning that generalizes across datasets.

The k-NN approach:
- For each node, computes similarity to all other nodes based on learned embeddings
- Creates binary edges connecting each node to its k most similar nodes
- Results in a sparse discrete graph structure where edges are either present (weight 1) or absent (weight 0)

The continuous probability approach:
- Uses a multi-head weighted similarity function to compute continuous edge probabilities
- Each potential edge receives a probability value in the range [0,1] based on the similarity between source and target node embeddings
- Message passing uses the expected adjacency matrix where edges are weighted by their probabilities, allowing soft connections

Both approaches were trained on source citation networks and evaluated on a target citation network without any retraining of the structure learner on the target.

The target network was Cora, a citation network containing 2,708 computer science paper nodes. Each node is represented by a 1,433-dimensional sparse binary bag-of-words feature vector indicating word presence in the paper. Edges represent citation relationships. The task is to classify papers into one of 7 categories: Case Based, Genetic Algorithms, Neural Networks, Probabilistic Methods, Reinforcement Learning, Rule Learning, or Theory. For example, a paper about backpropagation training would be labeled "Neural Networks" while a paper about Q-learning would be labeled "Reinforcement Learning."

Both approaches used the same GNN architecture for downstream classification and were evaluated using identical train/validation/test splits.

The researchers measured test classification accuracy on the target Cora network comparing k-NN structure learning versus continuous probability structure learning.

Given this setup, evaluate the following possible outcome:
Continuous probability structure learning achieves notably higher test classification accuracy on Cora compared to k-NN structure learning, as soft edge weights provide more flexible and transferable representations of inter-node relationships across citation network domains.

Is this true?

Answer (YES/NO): YES